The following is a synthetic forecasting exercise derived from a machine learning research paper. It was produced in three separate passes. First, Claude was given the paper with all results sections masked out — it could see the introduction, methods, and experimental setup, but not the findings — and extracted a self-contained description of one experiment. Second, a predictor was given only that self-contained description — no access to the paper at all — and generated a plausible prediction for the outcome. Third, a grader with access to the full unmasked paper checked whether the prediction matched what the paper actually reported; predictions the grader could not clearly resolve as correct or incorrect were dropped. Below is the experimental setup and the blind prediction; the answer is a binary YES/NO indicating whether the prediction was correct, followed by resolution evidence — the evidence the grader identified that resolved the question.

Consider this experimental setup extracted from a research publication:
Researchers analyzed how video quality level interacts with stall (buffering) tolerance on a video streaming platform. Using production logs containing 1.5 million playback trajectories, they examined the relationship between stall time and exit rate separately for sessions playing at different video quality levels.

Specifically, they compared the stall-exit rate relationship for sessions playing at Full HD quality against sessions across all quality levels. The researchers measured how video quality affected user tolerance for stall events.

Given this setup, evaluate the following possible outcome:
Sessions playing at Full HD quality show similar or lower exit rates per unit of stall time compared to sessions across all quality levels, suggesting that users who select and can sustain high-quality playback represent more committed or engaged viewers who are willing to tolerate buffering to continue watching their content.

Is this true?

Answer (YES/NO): NO